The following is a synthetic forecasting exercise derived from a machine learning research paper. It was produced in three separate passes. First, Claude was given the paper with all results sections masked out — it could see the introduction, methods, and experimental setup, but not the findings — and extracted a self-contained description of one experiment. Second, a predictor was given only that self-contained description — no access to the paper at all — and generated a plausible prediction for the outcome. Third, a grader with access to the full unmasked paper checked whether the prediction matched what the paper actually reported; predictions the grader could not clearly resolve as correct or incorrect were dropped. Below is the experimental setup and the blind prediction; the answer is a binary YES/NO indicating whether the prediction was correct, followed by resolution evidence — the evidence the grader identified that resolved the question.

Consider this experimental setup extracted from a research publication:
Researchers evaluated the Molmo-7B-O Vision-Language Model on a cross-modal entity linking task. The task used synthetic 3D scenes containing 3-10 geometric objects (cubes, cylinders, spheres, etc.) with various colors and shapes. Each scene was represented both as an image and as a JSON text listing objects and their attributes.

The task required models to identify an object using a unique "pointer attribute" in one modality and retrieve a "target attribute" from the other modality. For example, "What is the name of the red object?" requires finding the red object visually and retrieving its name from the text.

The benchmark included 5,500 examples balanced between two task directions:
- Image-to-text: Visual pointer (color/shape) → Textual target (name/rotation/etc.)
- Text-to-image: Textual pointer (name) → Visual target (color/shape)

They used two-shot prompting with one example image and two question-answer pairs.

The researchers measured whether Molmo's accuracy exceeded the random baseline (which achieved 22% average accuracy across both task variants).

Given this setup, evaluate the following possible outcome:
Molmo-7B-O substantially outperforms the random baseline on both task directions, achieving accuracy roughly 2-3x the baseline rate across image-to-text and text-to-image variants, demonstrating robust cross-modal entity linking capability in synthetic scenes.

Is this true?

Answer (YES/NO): NO